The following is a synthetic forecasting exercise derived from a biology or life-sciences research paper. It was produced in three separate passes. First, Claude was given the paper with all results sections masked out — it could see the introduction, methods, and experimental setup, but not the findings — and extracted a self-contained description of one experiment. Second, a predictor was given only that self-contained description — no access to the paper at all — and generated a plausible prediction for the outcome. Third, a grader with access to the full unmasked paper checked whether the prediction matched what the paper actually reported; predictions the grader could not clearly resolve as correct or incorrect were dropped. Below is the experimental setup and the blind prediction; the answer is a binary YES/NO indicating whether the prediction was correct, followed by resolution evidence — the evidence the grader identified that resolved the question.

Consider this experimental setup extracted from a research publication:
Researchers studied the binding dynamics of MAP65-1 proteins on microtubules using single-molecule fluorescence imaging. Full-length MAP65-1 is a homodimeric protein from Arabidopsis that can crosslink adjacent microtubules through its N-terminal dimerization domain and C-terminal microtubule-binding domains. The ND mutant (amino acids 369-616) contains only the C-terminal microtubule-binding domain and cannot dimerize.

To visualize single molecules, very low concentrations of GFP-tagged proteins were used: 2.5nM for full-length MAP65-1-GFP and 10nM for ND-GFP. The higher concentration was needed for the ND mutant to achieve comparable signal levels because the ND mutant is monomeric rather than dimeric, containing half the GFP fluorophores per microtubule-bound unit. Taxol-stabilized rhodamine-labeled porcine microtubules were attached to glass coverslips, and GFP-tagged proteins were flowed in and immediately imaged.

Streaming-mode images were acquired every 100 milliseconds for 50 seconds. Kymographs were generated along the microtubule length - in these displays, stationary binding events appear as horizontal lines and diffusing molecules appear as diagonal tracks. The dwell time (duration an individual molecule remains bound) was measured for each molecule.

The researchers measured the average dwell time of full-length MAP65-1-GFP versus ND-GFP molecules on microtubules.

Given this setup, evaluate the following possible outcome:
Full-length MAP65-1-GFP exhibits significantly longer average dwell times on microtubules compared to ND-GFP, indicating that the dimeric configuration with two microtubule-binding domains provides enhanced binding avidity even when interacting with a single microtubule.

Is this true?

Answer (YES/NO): NO